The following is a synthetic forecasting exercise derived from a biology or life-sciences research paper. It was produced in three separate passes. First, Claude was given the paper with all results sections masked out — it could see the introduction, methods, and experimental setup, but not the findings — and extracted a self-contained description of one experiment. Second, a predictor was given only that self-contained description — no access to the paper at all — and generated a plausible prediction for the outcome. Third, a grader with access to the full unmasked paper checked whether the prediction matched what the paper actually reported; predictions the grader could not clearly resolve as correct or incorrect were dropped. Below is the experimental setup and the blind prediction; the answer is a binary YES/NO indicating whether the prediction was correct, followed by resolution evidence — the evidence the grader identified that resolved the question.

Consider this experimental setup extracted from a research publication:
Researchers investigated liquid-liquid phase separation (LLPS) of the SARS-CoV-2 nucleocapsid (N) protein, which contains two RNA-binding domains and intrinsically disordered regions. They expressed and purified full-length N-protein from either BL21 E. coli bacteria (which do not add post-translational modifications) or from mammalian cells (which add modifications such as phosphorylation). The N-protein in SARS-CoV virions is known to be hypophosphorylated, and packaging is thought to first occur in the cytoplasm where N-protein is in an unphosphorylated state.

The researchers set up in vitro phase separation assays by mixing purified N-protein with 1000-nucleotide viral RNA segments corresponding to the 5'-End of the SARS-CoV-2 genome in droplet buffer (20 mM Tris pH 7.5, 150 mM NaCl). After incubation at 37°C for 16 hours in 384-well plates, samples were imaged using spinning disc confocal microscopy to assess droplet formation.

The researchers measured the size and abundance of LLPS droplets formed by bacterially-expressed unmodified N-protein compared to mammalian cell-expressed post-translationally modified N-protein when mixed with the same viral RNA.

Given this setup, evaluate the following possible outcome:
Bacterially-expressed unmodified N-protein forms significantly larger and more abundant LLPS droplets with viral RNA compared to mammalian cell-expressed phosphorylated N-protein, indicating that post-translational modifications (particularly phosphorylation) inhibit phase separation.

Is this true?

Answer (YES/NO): YES